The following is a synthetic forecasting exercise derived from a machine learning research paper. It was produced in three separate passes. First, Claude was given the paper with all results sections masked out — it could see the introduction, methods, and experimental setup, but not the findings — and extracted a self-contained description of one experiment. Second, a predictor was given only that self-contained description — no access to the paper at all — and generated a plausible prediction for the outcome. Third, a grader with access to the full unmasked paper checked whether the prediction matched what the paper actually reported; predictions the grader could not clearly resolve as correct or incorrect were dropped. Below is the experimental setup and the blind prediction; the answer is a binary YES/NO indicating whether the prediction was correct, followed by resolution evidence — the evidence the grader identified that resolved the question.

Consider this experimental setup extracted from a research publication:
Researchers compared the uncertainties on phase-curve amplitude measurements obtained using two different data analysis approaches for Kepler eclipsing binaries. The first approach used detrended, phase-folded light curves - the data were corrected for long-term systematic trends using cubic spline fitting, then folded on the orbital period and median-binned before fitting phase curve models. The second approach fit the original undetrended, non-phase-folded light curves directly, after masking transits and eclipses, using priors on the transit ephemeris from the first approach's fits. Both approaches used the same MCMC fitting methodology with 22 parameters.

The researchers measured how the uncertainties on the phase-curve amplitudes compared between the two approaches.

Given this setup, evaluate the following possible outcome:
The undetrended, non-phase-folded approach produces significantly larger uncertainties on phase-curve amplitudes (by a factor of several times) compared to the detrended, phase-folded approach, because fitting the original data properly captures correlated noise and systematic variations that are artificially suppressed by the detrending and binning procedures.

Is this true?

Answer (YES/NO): NO